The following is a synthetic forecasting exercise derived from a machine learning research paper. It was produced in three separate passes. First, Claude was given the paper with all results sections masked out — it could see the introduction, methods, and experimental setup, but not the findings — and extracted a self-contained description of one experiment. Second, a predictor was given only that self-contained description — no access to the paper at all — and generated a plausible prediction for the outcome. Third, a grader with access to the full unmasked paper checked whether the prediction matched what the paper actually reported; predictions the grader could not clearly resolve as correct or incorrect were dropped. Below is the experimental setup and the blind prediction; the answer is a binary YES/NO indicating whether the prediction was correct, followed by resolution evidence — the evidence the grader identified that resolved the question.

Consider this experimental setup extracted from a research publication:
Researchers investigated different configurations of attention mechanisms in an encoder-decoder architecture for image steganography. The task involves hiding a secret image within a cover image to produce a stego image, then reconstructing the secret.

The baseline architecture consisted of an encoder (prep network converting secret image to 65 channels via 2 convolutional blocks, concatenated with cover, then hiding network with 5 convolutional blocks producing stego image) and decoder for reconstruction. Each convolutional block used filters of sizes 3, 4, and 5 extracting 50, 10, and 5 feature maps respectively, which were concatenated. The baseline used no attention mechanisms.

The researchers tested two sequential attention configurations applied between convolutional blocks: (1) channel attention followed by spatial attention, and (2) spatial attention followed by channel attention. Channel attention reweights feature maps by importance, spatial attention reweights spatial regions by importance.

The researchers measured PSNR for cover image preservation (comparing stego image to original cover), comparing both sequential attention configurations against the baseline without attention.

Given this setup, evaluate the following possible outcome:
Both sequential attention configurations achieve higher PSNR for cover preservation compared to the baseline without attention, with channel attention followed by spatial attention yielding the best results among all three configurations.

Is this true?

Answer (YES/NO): NO